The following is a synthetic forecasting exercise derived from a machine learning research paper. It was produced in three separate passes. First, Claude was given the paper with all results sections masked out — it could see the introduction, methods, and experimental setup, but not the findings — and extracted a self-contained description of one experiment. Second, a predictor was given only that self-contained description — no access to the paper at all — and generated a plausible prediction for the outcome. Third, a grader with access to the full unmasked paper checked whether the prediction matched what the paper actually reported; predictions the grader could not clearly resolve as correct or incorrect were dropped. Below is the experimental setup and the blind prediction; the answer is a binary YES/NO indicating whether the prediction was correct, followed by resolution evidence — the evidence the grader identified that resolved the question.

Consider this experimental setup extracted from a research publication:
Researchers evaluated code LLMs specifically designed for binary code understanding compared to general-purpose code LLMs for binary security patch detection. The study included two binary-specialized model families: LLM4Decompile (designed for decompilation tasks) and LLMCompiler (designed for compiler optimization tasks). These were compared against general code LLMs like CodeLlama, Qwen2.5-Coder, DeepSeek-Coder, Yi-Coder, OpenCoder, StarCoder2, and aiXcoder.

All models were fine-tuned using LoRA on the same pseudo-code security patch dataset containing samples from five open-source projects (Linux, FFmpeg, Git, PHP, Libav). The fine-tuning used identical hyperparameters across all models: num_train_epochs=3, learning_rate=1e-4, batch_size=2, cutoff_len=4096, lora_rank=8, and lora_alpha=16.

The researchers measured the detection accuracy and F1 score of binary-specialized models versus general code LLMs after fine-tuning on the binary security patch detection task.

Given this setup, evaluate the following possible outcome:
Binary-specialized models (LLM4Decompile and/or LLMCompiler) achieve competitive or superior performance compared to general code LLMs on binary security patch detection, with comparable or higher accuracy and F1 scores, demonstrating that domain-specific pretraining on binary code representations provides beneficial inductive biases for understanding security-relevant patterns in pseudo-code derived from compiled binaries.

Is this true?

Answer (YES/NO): YES